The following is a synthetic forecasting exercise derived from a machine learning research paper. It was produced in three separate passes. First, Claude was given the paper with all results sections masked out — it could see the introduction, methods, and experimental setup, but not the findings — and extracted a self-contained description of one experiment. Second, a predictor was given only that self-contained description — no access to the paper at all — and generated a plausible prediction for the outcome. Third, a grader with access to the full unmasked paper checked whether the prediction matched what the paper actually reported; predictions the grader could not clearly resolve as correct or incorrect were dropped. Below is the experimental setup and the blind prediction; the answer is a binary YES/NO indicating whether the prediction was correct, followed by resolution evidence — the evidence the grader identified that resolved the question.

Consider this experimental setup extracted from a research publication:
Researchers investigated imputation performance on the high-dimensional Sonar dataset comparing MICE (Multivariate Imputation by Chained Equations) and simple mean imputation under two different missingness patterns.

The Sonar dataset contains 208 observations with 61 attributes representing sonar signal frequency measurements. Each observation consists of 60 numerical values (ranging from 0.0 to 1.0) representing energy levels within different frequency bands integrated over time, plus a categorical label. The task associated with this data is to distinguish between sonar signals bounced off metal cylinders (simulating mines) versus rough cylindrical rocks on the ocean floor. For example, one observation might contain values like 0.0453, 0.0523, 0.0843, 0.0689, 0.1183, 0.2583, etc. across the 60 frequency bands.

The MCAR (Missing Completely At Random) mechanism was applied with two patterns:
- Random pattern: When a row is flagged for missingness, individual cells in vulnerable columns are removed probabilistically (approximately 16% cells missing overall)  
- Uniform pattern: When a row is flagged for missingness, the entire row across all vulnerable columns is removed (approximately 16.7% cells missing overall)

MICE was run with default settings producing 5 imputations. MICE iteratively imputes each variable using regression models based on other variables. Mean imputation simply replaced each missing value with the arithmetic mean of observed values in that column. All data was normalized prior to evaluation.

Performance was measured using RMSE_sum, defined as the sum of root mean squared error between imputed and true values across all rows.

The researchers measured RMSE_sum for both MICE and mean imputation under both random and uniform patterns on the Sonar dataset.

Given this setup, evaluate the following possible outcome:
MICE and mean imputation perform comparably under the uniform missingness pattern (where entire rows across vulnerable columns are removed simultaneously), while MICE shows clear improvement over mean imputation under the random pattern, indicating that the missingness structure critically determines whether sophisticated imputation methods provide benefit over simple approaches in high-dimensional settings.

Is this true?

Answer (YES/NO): NO